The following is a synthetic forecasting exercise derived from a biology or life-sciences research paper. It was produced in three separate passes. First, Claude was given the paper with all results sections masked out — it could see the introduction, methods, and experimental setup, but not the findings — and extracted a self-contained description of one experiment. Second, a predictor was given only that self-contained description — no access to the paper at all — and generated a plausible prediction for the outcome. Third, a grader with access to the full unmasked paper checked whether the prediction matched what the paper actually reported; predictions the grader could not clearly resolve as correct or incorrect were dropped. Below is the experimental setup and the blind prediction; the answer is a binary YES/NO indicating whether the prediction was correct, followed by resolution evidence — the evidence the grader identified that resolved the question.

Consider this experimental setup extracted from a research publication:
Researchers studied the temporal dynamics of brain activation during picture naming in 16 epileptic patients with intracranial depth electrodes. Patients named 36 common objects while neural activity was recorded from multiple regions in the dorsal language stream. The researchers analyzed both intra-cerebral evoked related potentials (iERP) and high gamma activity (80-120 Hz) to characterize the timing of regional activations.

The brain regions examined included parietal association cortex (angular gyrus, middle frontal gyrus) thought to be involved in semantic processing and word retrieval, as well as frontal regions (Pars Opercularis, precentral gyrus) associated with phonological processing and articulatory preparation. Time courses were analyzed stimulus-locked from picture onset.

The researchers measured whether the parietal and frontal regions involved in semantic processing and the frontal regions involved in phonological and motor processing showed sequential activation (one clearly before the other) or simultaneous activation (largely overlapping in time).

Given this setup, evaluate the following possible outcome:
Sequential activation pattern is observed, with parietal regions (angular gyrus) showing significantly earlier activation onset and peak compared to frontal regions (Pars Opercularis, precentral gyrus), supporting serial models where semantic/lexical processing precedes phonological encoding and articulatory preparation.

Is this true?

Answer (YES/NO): NO